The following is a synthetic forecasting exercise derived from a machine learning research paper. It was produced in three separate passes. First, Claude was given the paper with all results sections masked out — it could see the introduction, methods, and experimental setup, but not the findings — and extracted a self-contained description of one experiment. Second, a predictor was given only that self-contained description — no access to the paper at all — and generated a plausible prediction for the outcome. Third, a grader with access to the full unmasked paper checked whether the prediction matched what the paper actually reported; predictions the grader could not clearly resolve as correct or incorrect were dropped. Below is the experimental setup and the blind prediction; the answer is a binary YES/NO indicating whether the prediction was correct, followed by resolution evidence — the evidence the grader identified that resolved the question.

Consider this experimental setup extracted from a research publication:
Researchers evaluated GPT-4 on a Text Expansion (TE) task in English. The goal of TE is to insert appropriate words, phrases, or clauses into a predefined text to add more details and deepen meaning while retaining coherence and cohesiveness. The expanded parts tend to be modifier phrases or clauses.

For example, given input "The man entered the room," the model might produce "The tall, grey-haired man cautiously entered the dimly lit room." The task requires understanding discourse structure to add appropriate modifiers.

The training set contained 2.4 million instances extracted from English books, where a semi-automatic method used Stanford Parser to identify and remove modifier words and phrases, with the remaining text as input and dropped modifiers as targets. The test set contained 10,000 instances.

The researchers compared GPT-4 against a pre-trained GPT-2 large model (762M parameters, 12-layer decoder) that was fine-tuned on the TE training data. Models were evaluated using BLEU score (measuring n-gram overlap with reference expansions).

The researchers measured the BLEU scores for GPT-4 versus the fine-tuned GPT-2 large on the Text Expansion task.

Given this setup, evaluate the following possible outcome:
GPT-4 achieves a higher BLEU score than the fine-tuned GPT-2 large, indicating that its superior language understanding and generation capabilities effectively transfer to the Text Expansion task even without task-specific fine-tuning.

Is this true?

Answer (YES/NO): NO